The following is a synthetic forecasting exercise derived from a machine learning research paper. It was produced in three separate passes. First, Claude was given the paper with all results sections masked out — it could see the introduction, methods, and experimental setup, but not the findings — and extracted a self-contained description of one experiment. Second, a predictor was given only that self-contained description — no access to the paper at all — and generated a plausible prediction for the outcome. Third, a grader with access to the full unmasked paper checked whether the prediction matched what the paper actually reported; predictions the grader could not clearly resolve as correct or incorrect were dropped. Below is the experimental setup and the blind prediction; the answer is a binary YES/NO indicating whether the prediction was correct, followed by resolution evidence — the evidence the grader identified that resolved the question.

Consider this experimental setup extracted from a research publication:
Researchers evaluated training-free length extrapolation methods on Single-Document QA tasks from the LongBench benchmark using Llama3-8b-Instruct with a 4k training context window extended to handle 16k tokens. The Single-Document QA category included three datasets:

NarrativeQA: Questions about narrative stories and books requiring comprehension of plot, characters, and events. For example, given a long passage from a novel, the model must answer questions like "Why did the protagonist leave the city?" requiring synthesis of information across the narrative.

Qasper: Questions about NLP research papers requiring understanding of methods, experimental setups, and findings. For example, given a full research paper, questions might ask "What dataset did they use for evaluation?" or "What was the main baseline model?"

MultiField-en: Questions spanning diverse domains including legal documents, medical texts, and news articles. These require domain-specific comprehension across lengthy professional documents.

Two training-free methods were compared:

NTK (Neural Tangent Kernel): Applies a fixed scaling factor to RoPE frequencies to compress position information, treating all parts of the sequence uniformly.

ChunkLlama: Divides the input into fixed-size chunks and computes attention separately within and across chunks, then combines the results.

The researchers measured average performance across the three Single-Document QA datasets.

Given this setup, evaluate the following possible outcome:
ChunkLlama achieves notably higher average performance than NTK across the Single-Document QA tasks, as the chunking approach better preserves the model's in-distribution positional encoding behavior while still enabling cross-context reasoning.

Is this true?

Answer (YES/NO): NO